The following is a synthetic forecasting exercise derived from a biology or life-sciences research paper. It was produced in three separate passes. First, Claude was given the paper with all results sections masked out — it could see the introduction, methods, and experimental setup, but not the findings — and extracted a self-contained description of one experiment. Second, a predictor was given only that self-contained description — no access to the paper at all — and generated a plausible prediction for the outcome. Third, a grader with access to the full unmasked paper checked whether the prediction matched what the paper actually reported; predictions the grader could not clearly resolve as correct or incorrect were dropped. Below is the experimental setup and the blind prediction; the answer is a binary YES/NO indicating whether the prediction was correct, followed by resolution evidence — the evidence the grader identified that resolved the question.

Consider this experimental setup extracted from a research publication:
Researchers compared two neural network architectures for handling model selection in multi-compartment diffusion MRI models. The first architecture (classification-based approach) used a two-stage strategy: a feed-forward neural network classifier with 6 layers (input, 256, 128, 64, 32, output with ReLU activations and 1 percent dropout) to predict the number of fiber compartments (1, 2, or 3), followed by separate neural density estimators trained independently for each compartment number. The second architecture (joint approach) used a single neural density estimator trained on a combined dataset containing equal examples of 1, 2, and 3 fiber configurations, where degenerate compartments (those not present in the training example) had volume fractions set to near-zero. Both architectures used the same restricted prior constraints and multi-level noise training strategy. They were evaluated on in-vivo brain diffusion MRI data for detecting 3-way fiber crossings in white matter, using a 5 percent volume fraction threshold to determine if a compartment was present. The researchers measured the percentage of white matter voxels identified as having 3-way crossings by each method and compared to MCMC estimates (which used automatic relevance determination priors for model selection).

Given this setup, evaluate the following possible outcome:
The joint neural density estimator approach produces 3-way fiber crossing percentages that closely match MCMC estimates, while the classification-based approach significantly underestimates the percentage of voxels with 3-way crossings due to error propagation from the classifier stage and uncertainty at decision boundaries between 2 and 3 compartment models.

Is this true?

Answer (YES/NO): NO